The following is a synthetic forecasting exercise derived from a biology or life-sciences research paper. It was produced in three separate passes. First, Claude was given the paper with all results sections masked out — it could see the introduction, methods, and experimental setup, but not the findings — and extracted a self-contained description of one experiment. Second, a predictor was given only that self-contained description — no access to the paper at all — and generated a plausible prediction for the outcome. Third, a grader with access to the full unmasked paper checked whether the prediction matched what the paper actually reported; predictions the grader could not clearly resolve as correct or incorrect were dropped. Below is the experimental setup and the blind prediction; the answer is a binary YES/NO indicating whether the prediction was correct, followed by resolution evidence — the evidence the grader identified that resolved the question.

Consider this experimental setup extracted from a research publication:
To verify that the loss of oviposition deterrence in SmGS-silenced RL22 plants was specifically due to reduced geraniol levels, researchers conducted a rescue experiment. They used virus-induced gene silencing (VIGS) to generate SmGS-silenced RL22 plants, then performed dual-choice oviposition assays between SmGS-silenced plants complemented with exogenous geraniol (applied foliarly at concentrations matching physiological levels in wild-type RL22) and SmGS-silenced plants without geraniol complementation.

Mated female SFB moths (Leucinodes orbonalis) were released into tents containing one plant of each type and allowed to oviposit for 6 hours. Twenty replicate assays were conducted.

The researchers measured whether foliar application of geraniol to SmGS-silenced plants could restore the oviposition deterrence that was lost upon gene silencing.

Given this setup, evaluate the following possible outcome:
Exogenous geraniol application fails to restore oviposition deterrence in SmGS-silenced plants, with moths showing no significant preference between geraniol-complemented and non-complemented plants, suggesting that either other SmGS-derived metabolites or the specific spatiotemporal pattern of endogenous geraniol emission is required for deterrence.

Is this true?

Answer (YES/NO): NO